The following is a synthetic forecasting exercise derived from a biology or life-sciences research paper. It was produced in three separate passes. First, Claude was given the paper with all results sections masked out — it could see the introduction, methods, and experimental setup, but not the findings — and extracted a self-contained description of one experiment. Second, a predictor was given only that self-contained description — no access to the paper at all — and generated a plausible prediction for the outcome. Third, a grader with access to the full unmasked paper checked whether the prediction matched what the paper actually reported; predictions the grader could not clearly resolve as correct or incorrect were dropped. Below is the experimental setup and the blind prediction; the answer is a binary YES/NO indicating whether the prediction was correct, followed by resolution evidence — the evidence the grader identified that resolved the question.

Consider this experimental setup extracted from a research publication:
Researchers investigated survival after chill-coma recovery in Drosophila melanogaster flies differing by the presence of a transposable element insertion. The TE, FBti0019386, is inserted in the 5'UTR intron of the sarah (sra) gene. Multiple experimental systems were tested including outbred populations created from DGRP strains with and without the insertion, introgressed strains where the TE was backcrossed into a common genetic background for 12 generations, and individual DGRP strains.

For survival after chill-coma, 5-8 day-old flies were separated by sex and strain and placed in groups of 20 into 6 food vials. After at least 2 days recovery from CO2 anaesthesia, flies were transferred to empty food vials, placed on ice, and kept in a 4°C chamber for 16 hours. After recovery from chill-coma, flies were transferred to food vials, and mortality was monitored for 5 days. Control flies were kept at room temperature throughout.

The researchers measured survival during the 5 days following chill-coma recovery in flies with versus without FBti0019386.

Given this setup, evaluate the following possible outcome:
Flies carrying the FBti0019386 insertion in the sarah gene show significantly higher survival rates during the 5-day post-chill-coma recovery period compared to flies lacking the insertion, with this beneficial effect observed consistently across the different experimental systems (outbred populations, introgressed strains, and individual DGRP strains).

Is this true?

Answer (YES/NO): NO